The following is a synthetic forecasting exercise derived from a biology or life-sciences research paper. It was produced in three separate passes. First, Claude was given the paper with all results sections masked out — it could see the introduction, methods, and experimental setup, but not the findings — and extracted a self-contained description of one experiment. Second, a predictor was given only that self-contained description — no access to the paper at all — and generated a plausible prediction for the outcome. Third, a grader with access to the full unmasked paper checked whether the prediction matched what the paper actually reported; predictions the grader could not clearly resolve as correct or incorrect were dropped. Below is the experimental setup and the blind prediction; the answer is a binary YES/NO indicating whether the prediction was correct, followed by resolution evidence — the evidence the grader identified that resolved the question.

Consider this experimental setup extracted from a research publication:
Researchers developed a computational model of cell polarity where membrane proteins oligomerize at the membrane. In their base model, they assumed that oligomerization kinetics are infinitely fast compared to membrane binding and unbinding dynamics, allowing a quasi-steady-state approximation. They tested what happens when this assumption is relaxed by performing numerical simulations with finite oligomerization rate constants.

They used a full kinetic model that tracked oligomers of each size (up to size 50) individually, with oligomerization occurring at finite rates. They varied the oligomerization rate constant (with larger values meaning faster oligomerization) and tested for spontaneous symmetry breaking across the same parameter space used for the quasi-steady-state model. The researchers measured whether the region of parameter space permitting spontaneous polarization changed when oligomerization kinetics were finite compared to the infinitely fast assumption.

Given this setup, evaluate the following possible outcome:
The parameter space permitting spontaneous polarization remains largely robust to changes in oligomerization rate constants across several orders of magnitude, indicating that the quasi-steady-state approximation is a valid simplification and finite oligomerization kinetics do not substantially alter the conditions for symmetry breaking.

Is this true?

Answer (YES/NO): YES